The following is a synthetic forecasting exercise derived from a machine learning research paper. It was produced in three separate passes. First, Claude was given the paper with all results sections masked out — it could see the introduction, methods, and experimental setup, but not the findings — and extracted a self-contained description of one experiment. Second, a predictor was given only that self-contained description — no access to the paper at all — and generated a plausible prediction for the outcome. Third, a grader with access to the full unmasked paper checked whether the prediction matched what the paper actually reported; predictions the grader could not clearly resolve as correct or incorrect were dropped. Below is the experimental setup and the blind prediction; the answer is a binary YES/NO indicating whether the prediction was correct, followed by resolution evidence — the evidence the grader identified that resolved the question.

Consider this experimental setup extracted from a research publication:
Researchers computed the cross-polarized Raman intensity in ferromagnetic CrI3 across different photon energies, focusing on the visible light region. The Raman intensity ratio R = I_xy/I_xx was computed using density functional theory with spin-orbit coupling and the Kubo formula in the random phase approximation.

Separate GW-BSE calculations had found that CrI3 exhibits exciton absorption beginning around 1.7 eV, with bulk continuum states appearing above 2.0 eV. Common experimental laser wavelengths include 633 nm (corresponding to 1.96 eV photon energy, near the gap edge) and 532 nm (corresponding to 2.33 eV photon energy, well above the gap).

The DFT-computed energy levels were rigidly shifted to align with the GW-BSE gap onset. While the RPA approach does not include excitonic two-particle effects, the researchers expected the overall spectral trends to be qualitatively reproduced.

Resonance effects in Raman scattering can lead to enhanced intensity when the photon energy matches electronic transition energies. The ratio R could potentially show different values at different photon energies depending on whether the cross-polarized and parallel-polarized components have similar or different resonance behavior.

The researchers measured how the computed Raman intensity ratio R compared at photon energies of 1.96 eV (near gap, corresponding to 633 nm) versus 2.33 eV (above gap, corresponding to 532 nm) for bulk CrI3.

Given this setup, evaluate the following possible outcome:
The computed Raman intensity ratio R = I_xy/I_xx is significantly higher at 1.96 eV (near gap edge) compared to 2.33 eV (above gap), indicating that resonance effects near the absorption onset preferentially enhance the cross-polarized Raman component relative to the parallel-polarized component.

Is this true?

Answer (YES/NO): YES